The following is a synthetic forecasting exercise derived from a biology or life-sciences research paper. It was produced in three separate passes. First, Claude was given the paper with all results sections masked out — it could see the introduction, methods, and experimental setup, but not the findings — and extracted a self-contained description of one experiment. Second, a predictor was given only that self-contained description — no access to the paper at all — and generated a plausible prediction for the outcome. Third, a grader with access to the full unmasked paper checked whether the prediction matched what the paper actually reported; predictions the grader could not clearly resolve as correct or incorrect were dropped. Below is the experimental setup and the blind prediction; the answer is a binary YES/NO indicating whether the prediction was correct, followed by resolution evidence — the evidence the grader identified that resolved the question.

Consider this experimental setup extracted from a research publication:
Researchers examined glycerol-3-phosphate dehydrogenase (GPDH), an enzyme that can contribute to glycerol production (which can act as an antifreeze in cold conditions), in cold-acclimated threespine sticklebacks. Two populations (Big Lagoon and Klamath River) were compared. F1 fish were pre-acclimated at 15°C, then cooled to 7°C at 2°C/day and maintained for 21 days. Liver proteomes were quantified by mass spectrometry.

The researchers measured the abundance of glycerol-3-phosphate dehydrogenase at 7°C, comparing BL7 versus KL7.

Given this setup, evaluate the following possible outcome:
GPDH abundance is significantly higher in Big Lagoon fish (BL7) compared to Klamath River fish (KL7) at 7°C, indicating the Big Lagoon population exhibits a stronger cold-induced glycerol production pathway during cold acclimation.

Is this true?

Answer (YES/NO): YES